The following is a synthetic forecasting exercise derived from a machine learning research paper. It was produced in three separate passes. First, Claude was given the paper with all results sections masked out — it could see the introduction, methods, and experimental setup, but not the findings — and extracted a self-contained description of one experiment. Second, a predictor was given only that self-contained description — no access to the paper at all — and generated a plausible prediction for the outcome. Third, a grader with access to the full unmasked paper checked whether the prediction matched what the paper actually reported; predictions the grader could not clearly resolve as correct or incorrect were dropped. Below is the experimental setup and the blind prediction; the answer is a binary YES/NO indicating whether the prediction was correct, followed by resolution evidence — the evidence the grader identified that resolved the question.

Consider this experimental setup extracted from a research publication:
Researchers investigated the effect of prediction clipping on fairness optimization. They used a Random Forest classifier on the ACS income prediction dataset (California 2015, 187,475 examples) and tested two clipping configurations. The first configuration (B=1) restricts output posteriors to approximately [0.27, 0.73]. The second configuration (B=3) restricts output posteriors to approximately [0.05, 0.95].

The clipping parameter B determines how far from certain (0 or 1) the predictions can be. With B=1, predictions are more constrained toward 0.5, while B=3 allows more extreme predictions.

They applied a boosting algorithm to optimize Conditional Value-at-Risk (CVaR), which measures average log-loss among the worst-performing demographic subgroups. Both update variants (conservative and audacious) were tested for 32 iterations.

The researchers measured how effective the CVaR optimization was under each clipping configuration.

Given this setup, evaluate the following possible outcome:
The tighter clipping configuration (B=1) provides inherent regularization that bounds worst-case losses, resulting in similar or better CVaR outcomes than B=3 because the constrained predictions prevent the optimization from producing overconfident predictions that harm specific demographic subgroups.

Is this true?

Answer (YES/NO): NO